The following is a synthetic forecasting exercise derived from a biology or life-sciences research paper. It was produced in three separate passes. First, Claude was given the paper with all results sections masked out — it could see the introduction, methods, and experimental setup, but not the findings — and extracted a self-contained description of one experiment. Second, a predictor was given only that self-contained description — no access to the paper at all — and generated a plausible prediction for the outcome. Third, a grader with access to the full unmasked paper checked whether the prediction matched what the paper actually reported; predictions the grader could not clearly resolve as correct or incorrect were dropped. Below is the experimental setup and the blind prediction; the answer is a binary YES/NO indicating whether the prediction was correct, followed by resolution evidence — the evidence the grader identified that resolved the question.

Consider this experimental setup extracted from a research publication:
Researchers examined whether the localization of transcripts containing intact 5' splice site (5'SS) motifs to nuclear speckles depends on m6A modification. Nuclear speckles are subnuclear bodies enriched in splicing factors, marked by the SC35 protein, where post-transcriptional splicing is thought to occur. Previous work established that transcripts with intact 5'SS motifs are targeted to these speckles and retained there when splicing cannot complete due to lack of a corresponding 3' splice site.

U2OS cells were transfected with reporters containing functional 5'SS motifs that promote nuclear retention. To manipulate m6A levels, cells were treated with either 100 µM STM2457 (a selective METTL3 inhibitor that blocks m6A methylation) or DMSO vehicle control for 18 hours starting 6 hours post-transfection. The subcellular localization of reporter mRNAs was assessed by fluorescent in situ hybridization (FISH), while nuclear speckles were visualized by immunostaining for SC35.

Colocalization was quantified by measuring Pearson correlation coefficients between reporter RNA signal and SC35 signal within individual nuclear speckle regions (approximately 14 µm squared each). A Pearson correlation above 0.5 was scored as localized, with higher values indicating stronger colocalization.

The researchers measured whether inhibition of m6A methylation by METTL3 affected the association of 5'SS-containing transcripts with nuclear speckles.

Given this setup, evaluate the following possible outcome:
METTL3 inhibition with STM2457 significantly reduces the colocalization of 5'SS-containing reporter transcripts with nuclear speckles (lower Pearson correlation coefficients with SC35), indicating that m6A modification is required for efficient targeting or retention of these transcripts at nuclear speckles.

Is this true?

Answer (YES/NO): NO